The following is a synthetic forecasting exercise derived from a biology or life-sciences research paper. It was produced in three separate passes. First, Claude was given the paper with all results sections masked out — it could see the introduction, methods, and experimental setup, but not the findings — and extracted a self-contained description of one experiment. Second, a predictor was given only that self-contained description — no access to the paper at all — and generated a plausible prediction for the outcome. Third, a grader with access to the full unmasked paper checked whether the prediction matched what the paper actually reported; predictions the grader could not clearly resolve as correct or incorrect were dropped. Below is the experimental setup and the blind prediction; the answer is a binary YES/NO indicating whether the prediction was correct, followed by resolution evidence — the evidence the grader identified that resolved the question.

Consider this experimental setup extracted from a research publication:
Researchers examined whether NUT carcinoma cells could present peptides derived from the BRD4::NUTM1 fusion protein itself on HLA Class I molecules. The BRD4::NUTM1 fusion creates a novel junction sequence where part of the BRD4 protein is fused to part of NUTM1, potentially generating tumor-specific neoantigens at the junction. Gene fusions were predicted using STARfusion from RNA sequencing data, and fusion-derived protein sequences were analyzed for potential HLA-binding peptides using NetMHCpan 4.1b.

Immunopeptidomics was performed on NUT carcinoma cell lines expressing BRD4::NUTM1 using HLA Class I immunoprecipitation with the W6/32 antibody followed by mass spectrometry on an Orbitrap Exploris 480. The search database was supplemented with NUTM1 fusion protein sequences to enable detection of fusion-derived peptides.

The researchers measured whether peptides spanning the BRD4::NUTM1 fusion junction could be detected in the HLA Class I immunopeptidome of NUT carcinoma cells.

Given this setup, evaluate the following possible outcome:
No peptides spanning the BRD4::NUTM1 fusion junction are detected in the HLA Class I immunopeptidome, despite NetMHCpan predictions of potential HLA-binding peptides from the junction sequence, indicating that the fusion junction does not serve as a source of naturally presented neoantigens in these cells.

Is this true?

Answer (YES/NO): YES